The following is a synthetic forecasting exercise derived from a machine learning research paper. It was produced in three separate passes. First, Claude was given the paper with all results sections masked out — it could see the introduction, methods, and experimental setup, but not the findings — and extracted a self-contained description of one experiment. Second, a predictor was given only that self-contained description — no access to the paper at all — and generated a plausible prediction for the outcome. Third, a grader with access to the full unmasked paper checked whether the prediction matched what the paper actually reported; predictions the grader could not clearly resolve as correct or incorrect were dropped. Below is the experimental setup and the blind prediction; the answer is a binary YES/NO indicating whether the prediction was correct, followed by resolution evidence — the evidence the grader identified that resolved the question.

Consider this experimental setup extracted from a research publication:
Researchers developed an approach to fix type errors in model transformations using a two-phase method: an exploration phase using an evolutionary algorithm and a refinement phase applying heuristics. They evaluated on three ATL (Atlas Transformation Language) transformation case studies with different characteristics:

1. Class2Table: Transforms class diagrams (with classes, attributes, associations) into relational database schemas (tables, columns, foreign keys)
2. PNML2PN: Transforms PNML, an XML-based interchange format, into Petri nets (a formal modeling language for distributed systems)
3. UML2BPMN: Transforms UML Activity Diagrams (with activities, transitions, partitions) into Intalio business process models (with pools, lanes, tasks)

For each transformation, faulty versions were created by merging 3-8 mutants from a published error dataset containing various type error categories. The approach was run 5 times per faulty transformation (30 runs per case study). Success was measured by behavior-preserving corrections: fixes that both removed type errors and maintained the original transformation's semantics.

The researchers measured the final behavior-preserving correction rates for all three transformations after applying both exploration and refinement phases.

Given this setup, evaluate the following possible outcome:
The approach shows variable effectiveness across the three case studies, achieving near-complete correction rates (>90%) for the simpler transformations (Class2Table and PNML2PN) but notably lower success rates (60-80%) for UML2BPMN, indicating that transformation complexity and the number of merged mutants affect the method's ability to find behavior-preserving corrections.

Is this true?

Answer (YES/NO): NO